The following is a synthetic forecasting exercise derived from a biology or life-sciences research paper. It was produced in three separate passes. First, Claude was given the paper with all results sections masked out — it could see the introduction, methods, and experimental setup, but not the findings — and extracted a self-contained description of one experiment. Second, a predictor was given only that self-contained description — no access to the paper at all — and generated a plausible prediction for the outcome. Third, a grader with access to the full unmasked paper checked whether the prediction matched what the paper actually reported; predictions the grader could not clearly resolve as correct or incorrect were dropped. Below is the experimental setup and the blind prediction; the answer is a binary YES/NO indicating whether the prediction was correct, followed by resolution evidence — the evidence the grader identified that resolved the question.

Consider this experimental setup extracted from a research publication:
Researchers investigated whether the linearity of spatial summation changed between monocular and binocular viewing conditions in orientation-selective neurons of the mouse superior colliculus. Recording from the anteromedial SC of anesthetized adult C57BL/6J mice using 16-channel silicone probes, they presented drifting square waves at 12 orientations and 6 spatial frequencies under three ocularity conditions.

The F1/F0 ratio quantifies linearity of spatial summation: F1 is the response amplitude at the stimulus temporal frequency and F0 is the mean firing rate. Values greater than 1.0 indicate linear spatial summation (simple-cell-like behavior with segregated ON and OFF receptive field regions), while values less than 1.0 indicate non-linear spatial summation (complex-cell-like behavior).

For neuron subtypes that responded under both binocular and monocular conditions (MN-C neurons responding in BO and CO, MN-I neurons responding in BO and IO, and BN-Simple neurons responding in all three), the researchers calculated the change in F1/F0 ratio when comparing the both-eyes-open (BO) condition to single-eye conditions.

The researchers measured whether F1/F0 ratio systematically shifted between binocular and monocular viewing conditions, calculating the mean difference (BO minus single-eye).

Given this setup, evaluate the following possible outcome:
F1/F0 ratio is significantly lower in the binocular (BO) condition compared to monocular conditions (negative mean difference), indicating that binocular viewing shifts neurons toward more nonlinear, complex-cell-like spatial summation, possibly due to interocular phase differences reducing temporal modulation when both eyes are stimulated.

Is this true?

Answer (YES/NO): NO